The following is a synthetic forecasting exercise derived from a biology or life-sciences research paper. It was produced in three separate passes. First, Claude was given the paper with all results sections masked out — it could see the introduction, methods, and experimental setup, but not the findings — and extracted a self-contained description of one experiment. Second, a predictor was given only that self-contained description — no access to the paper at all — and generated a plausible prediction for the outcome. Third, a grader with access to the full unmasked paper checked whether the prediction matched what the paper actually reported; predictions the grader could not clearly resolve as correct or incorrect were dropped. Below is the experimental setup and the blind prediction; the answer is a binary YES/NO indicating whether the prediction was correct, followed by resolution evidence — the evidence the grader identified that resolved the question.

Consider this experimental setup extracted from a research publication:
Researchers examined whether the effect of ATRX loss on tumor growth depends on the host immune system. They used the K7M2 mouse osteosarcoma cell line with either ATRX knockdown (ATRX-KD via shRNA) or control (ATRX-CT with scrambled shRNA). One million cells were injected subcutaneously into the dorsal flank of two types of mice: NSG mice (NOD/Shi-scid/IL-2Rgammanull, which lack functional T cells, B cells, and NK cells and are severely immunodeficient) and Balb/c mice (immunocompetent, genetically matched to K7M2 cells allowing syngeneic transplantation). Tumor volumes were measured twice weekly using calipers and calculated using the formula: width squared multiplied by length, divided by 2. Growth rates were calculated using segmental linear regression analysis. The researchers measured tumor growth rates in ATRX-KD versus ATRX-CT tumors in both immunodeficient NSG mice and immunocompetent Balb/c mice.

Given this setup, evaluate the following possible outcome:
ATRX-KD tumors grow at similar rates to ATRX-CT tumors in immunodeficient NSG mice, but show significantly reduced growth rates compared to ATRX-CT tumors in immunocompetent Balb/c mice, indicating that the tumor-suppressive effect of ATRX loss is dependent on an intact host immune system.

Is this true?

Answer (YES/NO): NO